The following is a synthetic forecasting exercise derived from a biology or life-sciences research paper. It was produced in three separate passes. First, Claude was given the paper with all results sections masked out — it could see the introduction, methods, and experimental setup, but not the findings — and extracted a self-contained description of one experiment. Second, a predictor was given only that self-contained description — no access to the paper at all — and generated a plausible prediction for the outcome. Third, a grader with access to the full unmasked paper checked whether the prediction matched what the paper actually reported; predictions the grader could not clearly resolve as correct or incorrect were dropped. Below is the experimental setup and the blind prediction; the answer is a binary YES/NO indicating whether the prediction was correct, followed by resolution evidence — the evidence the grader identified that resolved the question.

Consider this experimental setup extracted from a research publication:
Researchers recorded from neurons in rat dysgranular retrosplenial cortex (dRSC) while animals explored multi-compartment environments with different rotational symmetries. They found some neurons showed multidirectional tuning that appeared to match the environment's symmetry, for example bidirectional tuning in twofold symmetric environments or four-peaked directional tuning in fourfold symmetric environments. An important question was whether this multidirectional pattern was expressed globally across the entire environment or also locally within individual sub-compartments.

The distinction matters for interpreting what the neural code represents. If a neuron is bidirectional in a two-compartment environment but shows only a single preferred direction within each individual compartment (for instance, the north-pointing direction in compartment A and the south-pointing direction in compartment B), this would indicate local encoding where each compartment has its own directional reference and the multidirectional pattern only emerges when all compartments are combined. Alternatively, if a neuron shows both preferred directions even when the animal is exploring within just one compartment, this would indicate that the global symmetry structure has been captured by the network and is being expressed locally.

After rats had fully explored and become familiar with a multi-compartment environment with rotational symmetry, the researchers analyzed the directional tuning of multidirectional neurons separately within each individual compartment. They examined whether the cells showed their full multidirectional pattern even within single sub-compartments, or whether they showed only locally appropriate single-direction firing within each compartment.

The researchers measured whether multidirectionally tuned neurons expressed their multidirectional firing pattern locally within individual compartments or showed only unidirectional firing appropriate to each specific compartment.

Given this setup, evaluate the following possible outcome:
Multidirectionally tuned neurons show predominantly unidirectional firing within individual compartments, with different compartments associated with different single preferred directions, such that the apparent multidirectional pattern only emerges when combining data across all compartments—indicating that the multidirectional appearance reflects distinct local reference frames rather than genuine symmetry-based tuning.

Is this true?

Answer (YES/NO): NO